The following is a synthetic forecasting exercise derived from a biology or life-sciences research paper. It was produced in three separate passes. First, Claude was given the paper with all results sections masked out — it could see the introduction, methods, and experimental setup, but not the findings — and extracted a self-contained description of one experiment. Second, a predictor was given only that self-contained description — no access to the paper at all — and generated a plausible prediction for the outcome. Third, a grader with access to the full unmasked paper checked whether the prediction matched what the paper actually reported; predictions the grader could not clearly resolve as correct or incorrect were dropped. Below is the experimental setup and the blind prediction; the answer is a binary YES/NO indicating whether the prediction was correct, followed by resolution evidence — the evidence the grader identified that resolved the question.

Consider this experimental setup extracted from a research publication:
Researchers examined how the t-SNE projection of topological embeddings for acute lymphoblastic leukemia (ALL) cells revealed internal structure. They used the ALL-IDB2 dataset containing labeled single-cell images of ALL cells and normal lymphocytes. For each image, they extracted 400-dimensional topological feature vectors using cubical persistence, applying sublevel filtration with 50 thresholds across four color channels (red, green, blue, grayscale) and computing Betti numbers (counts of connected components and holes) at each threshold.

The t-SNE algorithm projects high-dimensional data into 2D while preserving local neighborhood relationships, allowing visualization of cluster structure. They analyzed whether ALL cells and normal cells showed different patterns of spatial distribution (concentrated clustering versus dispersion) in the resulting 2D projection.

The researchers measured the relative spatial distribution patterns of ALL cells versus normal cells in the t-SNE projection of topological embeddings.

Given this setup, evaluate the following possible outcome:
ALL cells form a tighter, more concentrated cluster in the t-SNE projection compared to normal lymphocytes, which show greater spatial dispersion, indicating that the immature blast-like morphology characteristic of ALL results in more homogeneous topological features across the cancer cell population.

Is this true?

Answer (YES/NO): YES